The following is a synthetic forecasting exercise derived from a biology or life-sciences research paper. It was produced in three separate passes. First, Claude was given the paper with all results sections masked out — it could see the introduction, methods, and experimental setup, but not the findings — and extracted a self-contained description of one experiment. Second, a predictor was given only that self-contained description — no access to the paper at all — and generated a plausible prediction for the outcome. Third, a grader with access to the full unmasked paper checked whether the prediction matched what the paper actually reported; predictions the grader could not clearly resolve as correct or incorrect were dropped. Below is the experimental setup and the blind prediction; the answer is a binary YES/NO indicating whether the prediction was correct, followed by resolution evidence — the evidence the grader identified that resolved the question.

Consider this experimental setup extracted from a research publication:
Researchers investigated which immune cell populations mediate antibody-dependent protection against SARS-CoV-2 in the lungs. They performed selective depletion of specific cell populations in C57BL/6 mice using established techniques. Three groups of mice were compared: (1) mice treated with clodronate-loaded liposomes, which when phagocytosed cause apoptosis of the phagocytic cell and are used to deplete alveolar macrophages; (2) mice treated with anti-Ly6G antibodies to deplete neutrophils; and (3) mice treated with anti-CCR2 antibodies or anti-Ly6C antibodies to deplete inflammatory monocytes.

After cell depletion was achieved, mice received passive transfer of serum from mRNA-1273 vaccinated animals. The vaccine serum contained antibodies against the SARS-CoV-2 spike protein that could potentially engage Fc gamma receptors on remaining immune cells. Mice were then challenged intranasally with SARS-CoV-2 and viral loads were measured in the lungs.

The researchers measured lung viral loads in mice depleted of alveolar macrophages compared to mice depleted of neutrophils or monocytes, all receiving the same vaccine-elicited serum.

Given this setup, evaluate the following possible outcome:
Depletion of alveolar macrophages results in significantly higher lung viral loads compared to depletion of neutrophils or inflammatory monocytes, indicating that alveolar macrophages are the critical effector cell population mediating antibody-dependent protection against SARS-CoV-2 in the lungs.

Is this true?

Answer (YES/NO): YES